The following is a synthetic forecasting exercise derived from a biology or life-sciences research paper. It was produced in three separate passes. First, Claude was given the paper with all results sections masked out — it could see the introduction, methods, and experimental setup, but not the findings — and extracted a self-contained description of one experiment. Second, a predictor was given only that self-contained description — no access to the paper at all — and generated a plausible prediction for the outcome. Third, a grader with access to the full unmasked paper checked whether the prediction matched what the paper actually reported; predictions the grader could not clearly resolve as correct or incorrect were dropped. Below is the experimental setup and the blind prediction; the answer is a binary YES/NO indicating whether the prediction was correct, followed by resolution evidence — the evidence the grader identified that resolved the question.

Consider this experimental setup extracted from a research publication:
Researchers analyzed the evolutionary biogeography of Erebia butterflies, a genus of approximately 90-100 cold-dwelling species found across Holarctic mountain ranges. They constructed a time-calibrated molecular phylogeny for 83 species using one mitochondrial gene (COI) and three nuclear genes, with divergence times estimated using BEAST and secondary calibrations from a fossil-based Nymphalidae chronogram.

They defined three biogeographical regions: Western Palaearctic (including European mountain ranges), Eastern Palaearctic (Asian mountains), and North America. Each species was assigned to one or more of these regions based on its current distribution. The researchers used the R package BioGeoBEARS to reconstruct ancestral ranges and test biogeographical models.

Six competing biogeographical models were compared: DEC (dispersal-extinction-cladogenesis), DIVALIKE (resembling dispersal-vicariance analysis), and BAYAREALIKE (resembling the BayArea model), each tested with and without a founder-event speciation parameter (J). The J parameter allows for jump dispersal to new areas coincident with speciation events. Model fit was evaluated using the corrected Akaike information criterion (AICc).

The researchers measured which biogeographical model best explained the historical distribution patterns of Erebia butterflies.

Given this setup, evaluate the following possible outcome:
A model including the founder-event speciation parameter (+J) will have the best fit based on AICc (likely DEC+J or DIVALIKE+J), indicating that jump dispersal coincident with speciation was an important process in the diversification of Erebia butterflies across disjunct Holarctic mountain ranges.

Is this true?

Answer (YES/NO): NO